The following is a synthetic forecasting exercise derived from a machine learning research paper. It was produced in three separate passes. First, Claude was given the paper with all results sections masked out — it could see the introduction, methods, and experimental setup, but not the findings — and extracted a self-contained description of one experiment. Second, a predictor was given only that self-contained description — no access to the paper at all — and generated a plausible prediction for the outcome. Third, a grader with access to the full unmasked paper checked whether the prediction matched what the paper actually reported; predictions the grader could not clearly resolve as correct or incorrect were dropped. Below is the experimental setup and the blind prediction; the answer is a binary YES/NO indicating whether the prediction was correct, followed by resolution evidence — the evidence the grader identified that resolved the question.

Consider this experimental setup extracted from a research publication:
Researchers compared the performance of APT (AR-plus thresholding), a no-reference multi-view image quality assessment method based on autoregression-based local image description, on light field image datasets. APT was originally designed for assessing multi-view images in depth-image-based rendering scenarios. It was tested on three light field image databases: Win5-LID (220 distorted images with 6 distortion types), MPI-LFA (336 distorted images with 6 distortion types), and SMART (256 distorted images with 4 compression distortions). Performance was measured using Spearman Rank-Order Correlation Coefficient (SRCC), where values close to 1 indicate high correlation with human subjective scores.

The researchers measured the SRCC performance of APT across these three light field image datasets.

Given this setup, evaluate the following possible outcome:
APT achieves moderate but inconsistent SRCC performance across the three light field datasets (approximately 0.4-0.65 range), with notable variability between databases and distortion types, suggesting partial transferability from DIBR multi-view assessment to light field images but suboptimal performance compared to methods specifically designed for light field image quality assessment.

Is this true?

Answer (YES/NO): NO